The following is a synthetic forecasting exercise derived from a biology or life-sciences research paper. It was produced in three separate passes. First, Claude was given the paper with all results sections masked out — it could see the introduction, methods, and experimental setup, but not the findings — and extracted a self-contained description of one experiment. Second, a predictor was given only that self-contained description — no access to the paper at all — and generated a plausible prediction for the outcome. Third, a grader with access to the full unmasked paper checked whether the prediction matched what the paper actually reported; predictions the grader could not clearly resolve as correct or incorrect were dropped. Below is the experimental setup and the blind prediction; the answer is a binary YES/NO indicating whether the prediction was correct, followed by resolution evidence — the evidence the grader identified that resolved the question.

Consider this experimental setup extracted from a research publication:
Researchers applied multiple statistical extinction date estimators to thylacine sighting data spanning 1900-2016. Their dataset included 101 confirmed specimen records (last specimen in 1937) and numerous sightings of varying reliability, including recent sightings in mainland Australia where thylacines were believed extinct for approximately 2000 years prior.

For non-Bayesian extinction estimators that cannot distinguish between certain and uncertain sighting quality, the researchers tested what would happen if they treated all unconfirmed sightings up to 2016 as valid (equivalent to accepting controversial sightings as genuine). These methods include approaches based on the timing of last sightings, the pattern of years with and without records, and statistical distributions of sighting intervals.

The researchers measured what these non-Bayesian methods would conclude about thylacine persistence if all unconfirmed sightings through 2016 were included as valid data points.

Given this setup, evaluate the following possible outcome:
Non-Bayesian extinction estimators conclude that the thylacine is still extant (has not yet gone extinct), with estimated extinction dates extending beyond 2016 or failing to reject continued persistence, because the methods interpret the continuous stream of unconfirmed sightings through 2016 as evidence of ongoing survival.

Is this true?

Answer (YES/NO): YES